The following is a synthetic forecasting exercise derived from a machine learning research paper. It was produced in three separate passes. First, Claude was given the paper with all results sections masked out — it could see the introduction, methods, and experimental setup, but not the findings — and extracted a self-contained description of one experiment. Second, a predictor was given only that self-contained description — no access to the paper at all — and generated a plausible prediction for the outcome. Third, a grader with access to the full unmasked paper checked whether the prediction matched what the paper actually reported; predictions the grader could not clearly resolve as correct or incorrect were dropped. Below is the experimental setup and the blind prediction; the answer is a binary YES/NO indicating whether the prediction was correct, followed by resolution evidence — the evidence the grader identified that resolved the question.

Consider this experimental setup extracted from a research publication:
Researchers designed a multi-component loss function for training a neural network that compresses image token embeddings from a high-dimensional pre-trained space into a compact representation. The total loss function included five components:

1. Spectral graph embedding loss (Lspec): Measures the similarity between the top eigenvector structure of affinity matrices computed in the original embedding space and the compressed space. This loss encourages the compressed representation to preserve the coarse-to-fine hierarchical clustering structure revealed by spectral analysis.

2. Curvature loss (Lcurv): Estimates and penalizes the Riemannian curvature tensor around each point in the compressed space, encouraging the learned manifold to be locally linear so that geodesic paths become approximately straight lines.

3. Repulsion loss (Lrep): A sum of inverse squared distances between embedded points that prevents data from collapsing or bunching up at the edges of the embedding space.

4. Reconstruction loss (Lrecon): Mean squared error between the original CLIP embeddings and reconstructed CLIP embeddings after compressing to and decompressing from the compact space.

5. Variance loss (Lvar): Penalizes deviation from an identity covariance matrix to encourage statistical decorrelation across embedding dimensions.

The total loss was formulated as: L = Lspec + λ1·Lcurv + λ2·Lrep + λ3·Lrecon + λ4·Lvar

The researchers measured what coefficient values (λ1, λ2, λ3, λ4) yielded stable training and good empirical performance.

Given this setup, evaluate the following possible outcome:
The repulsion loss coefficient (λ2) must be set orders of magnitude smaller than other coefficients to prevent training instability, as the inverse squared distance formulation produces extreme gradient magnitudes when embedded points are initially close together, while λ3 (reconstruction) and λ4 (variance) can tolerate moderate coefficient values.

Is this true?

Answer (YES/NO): NO